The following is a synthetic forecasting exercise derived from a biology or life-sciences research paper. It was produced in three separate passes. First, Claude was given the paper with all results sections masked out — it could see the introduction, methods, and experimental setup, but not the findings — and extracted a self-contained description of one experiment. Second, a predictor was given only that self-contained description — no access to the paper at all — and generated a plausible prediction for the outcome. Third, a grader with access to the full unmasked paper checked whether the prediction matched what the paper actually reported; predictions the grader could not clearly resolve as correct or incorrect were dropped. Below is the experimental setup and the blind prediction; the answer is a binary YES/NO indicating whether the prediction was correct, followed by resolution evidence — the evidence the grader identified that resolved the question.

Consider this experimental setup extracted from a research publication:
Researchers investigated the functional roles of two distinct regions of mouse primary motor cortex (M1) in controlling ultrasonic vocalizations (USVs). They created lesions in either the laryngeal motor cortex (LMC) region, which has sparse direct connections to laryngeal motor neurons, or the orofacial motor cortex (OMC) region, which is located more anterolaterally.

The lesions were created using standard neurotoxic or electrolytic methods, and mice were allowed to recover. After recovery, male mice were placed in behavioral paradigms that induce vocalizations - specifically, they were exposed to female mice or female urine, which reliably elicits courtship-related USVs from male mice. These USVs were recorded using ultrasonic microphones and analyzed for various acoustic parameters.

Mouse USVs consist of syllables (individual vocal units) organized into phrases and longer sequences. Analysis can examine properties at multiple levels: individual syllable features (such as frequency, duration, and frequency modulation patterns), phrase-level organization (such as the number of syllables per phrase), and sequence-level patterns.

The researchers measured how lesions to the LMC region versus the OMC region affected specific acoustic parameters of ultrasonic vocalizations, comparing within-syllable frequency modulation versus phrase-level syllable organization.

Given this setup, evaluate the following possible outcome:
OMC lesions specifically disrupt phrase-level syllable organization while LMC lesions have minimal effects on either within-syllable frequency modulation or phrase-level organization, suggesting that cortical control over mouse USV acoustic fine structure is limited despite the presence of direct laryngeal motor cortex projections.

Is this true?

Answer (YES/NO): NO